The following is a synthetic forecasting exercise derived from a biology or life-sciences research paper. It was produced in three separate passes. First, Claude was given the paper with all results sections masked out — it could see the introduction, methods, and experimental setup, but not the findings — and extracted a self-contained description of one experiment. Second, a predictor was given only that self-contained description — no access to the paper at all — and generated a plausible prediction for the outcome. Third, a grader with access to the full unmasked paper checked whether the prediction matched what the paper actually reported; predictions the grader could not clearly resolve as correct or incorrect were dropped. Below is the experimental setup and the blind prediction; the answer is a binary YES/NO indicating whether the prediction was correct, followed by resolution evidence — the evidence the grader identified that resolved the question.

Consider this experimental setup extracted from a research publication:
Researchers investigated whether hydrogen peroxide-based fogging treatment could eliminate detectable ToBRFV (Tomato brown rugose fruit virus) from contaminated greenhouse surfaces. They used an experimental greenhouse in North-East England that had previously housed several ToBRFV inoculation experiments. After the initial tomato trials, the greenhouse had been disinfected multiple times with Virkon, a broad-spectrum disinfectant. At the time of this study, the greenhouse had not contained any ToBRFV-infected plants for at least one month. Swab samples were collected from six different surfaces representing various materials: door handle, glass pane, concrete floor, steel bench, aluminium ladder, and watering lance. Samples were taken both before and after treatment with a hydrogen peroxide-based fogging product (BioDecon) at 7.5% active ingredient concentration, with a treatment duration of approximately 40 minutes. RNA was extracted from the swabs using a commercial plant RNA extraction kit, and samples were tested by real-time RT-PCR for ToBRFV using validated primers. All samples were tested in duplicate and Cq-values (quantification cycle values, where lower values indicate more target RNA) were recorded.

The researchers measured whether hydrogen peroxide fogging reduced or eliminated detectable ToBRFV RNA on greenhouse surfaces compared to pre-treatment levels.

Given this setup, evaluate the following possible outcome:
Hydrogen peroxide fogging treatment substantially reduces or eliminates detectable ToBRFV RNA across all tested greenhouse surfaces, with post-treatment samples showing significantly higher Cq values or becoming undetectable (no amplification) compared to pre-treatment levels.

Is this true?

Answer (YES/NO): NO